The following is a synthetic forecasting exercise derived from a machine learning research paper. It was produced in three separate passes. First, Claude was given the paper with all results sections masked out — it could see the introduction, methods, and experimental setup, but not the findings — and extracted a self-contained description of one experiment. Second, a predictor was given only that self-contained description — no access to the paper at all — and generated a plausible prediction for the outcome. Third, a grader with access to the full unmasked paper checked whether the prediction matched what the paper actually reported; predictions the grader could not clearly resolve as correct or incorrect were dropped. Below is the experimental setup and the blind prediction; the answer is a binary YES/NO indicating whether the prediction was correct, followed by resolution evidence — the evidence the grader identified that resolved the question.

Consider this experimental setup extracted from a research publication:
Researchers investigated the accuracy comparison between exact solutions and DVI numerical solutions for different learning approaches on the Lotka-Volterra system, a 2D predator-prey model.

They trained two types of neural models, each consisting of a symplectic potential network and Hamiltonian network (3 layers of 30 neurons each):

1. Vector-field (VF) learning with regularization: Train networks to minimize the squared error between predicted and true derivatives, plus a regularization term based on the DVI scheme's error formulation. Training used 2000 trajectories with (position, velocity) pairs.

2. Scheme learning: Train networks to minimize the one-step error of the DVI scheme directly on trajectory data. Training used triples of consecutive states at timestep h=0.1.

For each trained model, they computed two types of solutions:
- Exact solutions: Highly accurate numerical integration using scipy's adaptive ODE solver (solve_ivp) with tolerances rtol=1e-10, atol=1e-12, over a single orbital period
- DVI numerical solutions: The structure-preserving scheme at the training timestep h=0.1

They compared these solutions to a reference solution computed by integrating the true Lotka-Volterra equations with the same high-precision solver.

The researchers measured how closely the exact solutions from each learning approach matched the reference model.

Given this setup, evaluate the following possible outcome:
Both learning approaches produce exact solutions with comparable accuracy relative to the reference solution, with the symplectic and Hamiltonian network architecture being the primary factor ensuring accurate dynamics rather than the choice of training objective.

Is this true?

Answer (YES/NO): NO